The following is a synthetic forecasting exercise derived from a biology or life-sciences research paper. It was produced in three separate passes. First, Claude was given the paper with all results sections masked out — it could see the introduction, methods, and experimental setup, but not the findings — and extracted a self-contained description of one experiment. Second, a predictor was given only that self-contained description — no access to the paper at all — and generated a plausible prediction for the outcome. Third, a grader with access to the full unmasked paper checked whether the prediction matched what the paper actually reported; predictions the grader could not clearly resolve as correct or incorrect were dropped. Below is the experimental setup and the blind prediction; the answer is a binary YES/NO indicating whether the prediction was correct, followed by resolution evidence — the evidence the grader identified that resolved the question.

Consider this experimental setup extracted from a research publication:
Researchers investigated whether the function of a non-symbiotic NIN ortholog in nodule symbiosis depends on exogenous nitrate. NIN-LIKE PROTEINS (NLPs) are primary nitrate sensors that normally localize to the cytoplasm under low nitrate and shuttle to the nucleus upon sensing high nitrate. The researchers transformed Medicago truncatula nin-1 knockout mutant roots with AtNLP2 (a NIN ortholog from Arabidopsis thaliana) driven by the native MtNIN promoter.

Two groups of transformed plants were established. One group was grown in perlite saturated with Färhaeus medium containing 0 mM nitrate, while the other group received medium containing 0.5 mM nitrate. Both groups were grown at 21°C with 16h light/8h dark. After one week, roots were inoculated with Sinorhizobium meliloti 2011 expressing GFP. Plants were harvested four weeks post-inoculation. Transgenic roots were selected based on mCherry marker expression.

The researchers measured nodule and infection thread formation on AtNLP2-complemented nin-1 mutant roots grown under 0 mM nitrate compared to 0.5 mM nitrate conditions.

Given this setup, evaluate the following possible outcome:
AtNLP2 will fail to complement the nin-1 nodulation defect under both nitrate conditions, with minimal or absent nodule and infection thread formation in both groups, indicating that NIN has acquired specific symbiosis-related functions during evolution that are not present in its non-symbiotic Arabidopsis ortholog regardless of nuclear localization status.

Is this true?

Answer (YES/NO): NO